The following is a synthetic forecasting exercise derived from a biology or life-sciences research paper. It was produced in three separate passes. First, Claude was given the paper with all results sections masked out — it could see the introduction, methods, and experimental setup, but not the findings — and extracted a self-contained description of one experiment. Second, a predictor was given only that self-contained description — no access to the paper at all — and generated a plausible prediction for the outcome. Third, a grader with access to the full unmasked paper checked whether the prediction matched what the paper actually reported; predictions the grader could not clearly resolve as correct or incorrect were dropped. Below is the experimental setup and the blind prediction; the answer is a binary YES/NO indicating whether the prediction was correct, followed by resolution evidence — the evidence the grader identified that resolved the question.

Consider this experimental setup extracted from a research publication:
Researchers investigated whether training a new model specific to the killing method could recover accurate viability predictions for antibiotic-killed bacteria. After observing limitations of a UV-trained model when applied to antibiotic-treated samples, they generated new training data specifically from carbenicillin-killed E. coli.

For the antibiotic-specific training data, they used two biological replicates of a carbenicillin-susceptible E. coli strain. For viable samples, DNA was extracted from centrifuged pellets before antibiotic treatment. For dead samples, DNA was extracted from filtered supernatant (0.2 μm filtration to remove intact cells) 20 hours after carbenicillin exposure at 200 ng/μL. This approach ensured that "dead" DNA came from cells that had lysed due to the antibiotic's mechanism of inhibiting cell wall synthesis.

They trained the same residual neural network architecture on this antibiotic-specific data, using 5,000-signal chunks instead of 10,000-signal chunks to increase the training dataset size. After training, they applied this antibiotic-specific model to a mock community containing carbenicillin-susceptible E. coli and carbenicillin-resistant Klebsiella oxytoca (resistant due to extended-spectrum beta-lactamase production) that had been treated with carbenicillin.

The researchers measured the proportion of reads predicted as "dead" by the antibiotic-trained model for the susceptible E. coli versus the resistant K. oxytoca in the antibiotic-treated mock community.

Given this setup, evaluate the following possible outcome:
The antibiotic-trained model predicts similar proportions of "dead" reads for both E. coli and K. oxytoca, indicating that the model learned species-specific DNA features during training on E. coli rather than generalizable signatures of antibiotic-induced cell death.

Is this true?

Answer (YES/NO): NO